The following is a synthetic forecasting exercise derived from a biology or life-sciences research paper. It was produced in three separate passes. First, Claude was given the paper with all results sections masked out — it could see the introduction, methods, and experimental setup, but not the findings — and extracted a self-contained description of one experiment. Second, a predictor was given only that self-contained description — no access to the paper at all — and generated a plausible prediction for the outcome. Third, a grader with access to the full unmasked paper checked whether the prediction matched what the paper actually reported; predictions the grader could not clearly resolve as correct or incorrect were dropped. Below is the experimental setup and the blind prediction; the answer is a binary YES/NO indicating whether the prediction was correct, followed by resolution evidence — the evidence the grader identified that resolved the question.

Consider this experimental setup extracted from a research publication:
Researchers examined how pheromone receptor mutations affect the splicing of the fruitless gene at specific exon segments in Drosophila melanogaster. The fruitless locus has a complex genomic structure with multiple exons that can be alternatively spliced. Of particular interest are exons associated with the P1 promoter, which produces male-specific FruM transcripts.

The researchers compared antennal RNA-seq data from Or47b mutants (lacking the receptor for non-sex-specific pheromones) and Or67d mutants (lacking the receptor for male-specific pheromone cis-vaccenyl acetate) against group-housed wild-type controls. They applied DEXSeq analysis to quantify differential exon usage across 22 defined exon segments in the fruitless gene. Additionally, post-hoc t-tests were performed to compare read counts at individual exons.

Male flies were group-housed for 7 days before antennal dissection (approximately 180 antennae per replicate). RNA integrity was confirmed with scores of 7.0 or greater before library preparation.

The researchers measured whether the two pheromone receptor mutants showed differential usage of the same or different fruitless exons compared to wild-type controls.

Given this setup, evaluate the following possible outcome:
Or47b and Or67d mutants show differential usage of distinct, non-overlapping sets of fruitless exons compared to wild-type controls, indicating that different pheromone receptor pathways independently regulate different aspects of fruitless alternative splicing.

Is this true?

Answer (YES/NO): NO